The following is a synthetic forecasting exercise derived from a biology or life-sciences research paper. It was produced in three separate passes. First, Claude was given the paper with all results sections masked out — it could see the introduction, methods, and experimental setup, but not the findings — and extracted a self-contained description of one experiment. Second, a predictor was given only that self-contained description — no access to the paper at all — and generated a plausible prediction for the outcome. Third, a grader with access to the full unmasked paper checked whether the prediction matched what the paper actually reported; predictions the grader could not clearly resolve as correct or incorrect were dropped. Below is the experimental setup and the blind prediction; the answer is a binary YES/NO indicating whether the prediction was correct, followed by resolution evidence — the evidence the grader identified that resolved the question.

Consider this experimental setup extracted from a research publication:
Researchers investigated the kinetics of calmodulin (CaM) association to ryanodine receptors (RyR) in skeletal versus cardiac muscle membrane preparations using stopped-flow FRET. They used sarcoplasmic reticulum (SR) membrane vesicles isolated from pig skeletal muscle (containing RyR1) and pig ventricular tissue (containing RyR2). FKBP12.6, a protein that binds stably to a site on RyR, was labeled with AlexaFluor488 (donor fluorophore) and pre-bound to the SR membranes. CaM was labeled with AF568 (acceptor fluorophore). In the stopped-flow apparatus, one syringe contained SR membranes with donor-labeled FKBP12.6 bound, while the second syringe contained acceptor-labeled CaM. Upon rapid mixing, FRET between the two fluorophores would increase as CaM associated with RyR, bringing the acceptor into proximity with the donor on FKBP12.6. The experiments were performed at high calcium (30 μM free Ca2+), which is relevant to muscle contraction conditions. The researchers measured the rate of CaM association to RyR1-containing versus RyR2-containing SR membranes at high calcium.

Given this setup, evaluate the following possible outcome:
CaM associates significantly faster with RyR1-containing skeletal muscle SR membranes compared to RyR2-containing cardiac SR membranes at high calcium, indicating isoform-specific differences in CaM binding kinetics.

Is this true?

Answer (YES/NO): NO